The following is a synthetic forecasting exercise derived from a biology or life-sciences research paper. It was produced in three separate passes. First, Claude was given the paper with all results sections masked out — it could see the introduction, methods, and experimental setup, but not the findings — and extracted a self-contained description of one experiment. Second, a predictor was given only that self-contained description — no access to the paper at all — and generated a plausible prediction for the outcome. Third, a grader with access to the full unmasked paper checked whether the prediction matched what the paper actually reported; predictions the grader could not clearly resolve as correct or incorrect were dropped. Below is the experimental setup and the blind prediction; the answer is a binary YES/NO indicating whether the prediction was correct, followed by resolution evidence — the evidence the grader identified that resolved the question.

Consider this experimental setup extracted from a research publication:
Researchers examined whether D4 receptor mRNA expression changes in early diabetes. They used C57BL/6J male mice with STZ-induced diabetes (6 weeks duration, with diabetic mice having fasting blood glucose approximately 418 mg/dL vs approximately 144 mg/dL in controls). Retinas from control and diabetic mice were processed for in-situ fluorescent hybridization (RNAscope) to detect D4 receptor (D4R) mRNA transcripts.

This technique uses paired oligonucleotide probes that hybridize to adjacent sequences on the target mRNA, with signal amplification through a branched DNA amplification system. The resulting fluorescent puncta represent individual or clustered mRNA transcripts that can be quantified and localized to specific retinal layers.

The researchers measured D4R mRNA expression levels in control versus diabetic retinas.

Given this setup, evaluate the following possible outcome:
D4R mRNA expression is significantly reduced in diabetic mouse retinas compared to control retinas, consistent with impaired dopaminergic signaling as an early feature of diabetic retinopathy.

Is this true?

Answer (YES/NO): NO